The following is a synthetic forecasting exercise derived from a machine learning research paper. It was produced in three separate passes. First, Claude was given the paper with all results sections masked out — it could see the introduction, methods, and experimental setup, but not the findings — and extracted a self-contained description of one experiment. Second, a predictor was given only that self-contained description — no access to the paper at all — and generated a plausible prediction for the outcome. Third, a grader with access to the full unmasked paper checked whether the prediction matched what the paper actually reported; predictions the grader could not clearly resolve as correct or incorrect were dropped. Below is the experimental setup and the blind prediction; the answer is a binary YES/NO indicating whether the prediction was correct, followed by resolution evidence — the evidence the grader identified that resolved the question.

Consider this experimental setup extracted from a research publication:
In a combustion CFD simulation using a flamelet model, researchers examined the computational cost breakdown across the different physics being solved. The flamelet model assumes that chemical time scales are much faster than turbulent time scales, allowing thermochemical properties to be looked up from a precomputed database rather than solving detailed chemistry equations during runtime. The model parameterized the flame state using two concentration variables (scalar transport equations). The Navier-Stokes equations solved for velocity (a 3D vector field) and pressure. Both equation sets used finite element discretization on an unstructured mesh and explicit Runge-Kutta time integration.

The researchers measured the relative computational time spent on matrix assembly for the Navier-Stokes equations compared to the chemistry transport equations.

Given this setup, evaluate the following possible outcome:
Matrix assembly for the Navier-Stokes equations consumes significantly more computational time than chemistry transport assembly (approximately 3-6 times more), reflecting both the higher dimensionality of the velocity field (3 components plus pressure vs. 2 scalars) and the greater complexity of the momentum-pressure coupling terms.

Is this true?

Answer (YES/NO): NO